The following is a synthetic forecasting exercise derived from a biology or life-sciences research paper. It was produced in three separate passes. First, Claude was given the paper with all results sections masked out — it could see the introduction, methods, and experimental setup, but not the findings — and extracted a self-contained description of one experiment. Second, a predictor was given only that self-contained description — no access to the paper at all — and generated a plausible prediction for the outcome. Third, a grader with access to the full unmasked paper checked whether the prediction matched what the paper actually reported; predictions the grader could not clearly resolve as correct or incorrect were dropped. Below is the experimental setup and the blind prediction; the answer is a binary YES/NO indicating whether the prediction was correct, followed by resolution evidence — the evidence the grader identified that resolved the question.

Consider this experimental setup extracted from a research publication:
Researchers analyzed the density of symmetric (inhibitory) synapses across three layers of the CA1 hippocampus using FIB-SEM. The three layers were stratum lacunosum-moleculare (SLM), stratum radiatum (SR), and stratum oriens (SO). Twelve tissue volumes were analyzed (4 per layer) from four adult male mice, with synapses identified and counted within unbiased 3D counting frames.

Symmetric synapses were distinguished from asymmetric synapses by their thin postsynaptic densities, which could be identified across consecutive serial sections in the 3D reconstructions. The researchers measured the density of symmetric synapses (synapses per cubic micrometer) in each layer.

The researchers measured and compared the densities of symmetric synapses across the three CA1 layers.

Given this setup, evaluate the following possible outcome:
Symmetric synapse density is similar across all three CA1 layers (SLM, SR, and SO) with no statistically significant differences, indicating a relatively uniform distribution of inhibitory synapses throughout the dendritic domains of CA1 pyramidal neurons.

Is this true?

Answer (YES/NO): NO